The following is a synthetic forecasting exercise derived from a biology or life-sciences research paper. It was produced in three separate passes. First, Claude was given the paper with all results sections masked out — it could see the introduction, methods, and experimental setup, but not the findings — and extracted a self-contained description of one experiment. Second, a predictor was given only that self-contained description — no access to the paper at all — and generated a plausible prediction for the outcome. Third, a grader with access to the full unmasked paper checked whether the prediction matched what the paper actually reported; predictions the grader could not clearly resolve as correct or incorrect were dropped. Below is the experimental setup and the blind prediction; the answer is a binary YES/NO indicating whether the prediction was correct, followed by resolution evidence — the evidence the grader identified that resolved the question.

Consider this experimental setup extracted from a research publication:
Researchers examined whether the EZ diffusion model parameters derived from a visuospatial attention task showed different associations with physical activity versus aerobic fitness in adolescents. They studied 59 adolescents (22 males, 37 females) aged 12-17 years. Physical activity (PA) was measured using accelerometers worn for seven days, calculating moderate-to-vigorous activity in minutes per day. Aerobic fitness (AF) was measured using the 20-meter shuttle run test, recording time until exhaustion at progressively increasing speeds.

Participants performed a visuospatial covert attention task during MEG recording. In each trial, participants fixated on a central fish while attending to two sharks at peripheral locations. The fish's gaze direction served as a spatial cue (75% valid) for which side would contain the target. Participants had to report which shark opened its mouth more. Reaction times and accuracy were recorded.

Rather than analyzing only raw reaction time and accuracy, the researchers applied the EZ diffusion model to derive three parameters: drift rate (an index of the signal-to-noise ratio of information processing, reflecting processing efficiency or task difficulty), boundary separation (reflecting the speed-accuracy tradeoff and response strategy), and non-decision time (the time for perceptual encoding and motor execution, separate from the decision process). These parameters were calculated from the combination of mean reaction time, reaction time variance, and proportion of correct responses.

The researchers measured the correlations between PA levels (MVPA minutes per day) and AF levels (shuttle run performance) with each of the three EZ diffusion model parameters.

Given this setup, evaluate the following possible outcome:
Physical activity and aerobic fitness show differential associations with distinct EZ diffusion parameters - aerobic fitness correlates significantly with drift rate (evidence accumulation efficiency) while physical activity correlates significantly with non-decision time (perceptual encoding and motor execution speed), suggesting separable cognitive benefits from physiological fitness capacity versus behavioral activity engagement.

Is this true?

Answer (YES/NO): NO